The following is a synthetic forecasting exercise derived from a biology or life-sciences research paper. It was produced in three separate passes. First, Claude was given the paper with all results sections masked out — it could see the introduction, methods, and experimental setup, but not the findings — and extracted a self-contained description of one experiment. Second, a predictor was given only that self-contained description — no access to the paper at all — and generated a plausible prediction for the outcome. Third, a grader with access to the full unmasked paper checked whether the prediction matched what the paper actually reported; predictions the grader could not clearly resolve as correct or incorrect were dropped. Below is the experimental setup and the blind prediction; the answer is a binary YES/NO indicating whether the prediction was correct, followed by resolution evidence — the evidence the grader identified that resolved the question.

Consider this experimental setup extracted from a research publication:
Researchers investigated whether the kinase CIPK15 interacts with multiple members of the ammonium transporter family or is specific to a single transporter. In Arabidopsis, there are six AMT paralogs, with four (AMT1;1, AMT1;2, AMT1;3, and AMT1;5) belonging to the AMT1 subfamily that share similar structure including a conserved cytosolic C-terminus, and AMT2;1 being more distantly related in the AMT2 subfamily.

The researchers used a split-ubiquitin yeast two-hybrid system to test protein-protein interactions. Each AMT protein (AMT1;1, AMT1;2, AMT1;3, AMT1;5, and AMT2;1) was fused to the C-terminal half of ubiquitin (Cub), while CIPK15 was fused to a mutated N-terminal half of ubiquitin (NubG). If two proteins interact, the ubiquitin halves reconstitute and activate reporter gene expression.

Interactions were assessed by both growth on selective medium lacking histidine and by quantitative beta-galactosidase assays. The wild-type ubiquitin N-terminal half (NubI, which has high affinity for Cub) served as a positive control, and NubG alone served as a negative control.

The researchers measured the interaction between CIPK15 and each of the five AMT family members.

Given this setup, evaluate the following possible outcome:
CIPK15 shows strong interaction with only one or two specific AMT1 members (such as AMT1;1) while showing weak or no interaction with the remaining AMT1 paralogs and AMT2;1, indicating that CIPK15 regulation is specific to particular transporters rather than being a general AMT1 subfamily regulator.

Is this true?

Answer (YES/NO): NO